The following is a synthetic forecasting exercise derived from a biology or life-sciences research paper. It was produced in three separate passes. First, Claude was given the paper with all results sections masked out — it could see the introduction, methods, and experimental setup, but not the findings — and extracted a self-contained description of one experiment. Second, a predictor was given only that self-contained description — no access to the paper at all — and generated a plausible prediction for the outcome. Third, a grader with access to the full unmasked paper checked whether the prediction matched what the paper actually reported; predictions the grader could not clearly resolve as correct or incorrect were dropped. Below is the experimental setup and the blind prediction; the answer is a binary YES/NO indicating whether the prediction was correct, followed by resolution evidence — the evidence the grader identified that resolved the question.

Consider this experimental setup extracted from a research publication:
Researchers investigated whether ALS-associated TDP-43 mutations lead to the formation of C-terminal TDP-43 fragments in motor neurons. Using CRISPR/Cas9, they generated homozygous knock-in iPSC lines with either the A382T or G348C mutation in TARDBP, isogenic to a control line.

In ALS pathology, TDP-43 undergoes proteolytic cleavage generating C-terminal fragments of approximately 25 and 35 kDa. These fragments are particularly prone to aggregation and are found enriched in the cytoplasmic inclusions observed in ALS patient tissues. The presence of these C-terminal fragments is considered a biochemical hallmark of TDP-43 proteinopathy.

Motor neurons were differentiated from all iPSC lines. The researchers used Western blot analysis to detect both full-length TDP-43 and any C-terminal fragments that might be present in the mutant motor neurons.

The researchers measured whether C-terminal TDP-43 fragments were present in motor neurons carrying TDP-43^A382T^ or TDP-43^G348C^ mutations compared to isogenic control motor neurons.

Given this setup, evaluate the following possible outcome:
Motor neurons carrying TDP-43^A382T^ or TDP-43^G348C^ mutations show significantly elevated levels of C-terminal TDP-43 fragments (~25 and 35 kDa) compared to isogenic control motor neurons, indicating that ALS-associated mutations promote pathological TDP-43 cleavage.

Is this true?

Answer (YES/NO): NO